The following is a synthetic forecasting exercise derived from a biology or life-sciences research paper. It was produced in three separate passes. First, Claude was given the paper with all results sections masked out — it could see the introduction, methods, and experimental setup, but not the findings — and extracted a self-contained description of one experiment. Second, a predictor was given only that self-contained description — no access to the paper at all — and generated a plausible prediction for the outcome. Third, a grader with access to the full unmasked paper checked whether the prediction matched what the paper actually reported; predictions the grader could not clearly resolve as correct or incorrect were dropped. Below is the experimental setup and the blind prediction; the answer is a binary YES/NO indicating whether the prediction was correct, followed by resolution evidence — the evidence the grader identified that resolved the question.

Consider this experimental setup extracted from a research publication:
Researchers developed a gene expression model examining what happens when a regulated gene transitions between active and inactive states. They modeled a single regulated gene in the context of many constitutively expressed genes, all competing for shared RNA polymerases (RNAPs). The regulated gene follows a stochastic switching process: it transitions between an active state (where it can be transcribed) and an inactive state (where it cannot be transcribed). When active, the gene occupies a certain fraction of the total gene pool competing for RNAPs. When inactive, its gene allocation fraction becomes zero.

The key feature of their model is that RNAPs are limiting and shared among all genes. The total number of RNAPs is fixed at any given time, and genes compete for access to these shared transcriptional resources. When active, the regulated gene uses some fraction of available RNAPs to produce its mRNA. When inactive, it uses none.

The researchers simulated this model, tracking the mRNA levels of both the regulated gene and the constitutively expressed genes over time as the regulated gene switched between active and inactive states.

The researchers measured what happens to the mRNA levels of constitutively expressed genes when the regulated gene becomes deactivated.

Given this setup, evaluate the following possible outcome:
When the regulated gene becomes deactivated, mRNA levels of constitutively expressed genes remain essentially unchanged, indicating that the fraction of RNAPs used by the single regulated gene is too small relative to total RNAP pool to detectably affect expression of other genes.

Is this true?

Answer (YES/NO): NO